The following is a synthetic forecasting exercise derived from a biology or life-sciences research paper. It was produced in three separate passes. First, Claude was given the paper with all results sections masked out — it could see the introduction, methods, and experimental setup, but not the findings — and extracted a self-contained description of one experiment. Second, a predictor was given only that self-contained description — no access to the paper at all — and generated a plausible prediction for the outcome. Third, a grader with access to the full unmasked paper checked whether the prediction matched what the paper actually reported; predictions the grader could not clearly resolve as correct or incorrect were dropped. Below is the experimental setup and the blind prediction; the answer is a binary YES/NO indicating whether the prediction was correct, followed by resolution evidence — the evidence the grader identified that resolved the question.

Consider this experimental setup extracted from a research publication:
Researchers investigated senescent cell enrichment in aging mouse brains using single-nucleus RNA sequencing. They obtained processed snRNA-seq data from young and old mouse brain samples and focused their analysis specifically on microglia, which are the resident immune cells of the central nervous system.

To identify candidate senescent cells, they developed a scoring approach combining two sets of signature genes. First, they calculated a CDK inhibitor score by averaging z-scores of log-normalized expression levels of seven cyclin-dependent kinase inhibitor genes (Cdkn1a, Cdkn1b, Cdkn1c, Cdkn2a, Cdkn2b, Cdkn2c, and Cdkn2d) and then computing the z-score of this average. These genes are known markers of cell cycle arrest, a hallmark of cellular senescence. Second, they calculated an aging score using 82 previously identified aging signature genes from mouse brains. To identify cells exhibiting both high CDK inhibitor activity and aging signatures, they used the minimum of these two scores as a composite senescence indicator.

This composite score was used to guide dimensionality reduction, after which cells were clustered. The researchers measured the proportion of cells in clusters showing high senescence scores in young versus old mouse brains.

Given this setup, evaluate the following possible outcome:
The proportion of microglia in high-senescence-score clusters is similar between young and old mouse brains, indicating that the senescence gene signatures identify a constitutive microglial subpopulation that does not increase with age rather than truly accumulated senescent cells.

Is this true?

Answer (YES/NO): NO